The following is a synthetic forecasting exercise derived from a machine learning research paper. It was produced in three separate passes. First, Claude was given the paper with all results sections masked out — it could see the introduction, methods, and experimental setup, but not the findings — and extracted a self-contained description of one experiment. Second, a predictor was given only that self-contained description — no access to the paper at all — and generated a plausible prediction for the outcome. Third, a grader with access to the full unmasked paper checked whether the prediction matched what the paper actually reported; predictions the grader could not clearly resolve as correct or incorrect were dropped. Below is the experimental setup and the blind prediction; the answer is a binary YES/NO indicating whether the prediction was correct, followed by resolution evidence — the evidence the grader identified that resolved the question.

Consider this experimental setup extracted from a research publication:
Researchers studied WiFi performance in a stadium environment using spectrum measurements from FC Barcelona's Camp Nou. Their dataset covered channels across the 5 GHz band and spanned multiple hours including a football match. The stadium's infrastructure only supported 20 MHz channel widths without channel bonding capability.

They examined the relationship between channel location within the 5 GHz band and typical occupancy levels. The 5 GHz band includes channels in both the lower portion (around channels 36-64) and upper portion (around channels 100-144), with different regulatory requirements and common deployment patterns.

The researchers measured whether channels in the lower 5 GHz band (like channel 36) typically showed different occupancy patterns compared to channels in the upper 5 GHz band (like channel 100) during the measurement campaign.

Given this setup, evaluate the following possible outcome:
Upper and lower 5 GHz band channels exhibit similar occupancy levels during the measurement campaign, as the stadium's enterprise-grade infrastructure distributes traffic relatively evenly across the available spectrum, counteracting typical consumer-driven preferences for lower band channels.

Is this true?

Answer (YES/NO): YES